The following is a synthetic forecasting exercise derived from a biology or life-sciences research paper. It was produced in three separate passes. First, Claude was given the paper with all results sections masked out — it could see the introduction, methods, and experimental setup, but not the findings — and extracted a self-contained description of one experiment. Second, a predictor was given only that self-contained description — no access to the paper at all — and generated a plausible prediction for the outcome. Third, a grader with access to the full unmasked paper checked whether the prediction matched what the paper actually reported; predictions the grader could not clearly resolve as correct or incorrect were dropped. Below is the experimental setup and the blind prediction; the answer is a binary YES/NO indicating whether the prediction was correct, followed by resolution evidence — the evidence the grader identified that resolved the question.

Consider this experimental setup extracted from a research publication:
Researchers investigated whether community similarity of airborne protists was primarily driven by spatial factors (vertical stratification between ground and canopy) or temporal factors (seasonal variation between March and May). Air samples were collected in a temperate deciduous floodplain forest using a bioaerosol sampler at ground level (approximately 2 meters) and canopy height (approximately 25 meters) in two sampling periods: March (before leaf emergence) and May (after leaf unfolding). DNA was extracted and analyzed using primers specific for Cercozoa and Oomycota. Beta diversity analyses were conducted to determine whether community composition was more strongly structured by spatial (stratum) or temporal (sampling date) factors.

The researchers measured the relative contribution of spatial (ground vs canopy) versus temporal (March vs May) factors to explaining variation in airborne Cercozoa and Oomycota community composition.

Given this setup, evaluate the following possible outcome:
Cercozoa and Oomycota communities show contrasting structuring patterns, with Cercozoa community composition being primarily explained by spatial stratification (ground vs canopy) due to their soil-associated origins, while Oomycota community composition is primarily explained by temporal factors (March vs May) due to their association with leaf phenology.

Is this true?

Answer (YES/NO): NO